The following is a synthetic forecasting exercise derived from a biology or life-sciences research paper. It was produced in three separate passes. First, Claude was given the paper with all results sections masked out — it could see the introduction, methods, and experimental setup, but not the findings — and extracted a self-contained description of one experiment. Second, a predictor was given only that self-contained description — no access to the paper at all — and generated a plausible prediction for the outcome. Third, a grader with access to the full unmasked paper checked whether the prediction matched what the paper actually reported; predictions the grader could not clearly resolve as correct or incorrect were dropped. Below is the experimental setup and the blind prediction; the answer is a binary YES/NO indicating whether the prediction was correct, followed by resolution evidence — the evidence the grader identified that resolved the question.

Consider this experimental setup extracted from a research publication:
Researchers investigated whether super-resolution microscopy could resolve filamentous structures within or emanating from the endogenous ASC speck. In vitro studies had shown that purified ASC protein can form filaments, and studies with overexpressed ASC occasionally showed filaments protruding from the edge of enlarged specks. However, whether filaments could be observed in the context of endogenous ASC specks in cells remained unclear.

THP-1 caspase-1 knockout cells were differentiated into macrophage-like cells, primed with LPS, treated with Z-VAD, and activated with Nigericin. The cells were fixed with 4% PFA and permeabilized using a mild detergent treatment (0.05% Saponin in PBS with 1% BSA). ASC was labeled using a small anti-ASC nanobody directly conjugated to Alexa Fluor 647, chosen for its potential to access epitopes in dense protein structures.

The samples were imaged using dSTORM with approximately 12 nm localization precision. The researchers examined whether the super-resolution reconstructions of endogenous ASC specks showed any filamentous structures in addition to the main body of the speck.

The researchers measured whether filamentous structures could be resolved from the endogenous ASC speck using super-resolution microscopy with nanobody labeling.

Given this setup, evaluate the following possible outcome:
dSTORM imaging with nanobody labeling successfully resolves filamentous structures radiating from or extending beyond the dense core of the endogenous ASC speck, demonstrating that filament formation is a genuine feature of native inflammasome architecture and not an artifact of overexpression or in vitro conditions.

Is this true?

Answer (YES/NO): NO